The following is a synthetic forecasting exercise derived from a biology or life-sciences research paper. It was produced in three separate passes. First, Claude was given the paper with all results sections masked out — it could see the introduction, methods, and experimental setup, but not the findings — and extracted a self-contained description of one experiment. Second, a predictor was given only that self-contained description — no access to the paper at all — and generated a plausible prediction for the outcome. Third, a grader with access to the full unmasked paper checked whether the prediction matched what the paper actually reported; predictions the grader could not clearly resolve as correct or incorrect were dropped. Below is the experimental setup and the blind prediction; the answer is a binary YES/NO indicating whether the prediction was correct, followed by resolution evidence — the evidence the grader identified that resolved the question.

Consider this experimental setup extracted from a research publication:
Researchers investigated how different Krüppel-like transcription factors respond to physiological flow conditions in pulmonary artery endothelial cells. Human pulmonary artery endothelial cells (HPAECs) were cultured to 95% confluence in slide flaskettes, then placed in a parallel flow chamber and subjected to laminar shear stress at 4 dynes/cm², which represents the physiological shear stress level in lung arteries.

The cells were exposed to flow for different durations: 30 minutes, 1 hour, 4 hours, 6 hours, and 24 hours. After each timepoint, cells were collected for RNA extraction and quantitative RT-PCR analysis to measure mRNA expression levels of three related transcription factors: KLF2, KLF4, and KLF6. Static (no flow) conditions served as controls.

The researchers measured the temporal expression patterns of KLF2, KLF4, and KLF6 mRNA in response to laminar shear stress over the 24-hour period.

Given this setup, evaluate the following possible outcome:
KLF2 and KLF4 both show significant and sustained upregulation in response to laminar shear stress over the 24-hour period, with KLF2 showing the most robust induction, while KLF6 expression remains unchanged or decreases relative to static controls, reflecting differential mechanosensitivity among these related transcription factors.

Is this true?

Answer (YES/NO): NO